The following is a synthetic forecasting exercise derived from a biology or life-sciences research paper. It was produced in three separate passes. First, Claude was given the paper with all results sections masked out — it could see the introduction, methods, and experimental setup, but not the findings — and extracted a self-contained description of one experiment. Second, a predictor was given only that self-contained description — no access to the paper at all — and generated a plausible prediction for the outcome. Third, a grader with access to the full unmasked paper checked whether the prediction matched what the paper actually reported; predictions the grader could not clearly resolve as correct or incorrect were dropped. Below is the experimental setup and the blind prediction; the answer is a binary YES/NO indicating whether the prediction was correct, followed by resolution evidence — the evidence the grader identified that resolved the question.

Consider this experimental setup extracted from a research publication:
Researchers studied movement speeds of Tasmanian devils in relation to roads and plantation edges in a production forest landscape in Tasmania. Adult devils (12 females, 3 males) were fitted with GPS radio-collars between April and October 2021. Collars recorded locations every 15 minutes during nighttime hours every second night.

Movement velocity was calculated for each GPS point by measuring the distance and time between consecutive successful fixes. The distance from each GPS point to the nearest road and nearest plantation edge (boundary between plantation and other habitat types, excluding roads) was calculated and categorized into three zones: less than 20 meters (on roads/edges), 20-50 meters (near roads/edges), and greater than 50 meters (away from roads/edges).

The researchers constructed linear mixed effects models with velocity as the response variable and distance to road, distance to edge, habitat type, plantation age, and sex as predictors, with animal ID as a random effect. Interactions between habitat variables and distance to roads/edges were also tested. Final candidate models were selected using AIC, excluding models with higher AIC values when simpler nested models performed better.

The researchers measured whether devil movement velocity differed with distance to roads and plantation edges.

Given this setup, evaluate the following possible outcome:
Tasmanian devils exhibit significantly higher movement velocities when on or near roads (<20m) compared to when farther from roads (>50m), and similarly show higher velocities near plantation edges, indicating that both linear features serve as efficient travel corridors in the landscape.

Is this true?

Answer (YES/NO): YES